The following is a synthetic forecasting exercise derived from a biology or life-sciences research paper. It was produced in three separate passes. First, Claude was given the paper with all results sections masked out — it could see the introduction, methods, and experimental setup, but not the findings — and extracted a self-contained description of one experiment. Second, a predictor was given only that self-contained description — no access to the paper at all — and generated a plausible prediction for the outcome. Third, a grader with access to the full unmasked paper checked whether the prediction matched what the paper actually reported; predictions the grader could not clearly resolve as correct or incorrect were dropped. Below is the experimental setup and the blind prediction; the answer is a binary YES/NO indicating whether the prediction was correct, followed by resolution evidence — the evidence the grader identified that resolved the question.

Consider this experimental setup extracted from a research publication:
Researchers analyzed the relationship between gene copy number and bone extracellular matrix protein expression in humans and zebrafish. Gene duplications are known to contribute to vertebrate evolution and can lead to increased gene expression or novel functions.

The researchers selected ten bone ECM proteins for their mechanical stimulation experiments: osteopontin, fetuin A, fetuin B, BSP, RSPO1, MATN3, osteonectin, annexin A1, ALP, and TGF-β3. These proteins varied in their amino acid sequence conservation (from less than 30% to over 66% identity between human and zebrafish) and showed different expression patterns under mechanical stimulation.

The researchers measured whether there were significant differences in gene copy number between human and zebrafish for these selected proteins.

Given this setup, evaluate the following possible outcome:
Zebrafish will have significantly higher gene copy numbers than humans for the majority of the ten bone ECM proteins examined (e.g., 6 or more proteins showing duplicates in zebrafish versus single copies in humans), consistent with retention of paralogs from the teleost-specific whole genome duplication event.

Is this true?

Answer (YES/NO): NO